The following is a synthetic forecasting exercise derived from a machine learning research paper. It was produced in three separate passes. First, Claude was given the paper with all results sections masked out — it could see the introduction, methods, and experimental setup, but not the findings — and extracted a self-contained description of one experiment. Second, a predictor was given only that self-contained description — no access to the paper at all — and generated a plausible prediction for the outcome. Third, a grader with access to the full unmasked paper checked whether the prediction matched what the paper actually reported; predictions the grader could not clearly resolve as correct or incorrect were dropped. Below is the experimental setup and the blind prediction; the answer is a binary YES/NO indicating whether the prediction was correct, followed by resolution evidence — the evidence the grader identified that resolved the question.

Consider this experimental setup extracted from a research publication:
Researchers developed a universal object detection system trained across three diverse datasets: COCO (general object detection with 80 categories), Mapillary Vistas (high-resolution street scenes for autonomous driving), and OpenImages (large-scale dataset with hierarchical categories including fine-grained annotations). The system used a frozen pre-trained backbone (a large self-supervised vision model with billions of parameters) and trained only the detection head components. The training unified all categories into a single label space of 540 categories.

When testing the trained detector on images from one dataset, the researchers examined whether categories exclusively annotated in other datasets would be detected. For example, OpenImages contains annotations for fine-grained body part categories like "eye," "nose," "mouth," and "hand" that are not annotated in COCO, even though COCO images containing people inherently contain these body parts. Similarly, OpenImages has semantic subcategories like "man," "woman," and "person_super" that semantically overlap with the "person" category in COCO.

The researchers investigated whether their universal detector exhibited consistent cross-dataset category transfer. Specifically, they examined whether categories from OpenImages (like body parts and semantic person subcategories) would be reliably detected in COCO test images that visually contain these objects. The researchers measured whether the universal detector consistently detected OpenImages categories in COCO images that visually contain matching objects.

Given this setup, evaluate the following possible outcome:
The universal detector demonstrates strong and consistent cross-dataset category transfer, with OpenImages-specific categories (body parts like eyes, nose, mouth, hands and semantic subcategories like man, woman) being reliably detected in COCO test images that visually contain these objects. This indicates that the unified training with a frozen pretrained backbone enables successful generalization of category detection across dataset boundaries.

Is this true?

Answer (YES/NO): NO